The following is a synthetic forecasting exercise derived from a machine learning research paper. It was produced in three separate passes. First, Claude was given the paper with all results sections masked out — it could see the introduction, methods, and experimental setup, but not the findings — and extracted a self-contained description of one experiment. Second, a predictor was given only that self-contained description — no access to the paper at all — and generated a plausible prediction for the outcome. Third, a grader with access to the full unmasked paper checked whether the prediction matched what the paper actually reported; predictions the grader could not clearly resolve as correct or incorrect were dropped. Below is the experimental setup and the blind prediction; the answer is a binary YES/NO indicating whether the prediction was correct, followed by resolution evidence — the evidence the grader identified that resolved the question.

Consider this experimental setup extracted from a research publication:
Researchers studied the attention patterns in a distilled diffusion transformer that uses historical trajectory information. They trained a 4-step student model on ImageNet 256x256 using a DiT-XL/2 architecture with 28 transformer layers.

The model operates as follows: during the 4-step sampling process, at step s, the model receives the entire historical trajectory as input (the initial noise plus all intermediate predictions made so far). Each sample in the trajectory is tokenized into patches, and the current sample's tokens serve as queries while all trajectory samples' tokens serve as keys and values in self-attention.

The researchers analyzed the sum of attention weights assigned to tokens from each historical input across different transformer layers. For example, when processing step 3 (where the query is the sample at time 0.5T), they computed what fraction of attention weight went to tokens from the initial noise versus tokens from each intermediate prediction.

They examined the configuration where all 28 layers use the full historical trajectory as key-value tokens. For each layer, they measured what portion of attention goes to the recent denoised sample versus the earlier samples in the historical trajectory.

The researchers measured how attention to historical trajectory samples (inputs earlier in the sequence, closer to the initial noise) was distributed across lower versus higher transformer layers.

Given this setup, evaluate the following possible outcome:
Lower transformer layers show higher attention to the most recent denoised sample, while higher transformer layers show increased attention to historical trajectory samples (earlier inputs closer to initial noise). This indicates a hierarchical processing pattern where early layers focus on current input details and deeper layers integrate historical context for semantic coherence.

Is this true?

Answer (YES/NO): NO